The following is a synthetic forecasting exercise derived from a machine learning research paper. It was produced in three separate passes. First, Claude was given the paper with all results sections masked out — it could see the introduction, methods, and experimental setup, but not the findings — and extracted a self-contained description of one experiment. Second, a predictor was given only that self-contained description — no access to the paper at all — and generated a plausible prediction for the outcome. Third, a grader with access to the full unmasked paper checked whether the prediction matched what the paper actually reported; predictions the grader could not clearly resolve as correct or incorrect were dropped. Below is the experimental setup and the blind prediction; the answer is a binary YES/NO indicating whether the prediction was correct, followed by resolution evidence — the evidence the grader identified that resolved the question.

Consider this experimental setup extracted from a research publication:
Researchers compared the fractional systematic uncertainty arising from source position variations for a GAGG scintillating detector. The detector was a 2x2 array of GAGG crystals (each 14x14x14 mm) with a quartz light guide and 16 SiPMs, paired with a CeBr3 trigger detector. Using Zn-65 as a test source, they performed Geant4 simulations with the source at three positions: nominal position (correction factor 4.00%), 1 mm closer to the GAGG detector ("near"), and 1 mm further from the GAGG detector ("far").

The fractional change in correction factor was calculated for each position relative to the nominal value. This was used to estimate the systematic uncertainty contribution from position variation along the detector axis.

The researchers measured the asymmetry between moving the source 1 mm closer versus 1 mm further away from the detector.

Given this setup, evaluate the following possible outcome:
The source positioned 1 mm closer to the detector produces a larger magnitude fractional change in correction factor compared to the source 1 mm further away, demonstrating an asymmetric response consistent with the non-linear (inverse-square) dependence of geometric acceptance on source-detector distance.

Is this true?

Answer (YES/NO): NO